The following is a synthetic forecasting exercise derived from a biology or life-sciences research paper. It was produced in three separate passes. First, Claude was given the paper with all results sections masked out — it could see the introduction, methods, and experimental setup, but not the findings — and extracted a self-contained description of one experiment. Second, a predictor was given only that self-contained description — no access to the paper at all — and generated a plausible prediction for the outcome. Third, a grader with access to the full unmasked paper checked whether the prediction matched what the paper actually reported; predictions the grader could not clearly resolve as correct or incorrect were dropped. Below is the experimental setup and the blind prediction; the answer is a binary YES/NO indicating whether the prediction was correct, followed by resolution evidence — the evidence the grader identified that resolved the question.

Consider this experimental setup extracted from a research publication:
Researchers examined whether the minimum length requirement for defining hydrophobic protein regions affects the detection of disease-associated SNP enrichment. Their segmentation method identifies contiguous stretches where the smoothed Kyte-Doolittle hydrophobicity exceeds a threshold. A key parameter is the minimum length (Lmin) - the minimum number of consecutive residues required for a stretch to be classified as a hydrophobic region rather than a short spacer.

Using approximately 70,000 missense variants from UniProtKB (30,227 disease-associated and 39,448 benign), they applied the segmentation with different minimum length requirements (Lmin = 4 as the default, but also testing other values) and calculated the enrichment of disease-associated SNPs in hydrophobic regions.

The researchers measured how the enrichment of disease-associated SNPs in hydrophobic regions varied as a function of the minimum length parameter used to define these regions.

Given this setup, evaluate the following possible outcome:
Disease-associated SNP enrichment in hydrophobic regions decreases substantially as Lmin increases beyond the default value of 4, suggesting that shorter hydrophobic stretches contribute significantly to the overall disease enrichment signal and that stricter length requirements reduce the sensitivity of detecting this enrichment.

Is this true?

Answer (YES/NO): NO